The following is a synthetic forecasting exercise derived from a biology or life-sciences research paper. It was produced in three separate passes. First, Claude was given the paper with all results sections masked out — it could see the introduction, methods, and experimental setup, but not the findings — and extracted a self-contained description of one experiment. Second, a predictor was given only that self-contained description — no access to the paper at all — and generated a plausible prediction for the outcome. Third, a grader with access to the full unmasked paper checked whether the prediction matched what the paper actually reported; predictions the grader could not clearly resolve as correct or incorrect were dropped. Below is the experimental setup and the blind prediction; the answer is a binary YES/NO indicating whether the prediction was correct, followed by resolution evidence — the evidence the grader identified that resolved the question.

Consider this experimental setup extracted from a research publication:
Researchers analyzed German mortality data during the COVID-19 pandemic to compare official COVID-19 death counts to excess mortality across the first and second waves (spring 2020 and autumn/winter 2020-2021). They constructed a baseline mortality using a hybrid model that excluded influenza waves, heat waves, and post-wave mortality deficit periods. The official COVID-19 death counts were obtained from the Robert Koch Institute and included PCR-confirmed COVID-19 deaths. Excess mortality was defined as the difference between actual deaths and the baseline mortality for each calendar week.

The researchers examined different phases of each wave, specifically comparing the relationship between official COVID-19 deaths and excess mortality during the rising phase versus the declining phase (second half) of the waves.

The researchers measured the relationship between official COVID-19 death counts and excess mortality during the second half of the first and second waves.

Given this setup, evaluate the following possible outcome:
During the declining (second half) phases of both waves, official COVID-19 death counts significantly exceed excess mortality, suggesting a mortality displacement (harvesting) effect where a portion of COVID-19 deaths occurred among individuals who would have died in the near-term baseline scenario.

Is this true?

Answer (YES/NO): YES